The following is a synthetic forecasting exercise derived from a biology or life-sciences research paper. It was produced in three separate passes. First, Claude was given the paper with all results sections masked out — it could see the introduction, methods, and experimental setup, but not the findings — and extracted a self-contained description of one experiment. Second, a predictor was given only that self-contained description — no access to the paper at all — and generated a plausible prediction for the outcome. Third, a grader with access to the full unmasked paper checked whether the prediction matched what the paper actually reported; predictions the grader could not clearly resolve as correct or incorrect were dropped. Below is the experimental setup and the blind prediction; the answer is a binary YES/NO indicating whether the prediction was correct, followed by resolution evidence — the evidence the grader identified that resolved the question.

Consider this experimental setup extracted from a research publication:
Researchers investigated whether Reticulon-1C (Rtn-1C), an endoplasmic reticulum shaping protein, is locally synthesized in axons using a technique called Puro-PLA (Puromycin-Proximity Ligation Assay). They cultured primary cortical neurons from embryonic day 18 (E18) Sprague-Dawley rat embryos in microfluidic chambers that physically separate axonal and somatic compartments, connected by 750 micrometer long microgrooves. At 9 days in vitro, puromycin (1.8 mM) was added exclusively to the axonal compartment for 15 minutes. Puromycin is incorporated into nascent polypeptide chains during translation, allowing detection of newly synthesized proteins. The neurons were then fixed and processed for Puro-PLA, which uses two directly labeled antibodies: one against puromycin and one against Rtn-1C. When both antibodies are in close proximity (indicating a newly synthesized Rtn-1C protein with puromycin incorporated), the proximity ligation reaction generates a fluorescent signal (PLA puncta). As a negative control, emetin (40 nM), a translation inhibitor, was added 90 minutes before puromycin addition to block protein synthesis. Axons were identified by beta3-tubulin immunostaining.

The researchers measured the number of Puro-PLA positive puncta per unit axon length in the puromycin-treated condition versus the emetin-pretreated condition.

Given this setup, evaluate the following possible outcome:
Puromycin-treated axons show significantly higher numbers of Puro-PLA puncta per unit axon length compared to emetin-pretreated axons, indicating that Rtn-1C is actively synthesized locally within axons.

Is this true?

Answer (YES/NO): YES